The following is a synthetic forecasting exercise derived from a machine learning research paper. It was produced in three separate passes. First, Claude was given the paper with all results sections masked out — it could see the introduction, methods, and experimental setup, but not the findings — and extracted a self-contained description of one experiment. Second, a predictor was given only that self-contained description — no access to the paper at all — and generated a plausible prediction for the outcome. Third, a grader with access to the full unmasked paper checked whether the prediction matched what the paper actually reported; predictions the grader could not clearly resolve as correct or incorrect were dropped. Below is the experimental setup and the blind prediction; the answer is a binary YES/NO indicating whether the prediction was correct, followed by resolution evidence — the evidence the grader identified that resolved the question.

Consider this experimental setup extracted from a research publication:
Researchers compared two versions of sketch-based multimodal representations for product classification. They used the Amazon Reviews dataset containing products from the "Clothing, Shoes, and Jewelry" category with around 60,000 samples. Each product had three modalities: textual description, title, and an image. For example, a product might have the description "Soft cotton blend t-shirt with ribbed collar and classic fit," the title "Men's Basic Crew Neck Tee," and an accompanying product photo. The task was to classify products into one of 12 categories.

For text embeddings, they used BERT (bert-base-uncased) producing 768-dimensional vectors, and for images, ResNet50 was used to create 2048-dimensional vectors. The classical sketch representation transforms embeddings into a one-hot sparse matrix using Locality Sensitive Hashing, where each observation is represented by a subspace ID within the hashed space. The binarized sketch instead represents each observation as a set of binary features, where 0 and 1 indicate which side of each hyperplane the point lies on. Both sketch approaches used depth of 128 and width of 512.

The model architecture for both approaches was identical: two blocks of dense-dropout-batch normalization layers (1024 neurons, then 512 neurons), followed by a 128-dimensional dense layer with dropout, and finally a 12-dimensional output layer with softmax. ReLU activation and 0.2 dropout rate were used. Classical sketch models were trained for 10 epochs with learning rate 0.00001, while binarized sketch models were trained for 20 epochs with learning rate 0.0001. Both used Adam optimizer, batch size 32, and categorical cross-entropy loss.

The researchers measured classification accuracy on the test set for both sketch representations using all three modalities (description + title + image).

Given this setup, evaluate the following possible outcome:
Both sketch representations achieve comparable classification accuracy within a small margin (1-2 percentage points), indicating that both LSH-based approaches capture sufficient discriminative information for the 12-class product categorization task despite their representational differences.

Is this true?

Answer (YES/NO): YES